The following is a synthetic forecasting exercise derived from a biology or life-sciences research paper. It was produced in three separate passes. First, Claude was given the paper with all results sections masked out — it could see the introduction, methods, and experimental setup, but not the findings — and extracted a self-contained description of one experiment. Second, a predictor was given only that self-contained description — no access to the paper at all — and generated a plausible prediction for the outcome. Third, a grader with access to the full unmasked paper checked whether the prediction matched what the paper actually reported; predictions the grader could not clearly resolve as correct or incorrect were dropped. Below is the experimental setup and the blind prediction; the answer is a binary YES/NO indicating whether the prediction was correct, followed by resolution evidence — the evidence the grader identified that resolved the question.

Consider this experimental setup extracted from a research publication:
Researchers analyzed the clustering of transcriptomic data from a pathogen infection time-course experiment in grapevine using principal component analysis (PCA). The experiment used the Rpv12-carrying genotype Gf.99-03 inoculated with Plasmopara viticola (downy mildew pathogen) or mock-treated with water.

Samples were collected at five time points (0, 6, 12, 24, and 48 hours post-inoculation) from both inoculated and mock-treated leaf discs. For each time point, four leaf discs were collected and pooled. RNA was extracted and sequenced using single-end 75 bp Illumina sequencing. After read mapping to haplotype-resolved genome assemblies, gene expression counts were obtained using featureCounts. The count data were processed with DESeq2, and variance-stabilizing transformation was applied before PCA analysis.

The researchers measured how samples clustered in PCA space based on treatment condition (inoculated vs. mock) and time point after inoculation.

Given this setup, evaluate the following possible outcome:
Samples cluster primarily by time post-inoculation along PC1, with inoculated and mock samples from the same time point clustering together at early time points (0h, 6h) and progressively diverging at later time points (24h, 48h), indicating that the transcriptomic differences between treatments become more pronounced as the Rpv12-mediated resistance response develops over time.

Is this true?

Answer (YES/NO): NO